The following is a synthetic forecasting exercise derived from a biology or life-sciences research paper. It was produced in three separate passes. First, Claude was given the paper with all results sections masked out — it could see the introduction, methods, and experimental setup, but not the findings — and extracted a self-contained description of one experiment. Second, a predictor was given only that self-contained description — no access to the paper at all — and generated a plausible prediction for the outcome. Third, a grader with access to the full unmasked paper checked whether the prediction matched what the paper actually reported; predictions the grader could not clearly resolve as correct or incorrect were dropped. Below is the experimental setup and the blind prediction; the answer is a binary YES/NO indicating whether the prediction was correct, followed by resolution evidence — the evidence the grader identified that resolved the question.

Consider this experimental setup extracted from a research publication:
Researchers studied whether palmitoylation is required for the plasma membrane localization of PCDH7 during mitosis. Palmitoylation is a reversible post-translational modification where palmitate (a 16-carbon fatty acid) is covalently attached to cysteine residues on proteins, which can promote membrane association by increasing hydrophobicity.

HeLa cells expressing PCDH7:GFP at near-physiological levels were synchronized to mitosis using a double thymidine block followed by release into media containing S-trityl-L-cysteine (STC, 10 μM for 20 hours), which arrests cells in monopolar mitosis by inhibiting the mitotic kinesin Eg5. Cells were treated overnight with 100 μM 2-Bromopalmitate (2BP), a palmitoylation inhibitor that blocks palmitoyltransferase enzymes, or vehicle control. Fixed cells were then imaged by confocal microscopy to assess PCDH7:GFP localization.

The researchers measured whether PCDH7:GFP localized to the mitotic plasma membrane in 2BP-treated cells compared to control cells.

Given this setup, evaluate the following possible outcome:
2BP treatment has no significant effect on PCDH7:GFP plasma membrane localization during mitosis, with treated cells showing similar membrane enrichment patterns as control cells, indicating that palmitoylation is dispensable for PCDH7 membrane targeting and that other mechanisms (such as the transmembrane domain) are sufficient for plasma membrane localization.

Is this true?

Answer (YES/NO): NO